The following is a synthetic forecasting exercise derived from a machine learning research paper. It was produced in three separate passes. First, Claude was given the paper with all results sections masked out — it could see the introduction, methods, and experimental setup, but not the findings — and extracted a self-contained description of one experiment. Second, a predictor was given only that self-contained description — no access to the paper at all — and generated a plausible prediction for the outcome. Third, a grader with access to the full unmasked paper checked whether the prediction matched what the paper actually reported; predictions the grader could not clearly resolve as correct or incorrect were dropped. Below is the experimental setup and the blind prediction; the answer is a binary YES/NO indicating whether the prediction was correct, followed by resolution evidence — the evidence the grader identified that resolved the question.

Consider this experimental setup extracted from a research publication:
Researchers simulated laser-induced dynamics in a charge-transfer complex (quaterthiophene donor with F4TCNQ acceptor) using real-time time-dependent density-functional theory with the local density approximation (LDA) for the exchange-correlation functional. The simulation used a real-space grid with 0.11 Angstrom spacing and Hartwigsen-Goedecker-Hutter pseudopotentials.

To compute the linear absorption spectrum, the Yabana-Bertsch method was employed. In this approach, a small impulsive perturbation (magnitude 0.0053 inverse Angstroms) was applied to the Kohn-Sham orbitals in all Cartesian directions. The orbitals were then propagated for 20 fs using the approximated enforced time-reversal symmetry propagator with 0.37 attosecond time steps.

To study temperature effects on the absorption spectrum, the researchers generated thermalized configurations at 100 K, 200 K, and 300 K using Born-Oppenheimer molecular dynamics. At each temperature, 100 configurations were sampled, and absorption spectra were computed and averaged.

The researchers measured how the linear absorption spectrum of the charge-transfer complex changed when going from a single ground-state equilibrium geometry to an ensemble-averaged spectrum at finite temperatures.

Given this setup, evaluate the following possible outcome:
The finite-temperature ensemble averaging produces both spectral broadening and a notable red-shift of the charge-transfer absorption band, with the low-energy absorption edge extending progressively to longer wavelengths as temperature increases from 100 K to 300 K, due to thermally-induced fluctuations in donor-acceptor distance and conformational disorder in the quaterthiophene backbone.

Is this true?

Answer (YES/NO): NO